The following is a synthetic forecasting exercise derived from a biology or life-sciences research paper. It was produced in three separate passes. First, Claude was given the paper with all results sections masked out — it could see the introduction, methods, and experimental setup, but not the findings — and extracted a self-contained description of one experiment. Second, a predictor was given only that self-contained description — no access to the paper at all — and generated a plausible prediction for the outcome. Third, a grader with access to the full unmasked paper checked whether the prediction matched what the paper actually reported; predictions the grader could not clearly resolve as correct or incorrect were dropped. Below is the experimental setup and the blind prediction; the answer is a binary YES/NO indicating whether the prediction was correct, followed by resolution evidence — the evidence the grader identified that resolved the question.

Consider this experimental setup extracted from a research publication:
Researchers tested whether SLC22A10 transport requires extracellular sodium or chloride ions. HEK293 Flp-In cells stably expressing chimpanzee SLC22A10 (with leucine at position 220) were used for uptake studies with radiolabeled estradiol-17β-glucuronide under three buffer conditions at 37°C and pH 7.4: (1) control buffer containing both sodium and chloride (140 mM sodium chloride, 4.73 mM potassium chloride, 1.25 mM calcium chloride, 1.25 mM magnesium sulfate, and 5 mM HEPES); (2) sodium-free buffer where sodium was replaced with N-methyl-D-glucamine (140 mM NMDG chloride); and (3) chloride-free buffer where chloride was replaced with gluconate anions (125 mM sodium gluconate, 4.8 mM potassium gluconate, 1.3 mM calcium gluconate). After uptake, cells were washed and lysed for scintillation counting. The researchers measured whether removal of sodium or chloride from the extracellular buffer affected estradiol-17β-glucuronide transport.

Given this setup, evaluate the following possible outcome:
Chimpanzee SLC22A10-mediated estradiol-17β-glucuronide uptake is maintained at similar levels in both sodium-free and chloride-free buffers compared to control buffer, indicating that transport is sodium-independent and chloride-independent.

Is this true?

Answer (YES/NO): NO